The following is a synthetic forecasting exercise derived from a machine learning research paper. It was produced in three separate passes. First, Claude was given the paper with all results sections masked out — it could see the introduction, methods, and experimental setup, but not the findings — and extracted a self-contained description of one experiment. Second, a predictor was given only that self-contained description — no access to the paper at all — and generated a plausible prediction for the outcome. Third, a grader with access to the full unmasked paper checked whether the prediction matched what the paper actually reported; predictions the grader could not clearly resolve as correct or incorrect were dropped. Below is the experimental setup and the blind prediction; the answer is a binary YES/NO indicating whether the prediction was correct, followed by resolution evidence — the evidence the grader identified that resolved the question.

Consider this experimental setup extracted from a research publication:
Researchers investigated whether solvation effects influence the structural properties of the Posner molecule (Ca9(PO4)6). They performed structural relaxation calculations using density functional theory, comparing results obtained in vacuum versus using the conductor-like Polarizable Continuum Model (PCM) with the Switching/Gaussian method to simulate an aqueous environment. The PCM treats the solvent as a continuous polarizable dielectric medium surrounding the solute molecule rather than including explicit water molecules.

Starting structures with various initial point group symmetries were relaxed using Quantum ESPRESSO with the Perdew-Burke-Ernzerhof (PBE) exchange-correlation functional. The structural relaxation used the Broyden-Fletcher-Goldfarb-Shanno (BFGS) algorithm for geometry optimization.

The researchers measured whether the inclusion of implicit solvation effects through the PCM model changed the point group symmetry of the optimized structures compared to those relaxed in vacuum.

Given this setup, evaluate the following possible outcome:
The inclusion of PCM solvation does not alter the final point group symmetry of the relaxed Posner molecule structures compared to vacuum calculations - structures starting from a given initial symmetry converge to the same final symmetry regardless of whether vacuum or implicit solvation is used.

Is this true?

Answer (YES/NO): YES